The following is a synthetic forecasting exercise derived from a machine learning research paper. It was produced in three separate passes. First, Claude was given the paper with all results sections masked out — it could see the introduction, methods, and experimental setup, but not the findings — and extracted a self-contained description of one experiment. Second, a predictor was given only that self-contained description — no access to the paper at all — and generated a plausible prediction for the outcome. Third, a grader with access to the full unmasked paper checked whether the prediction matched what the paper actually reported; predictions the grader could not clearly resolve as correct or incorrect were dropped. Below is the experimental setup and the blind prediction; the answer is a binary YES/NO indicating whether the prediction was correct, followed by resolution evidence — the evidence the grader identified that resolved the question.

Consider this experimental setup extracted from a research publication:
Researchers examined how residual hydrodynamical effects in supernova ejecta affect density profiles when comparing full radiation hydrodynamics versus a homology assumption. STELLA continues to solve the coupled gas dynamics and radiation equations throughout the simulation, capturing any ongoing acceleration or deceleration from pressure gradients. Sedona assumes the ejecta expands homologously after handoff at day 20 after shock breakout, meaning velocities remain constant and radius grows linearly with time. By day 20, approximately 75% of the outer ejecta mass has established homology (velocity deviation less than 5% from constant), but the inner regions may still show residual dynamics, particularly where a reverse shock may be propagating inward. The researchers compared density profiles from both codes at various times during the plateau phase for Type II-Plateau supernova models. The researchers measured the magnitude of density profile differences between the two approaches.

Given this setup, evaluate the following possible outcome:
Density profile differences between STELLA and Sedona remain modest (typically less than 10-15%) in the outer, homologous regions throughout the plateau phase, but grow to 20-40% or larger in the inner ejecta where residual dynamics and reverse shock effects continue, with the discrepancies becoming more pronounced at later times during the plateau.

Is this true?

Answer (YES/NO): NO